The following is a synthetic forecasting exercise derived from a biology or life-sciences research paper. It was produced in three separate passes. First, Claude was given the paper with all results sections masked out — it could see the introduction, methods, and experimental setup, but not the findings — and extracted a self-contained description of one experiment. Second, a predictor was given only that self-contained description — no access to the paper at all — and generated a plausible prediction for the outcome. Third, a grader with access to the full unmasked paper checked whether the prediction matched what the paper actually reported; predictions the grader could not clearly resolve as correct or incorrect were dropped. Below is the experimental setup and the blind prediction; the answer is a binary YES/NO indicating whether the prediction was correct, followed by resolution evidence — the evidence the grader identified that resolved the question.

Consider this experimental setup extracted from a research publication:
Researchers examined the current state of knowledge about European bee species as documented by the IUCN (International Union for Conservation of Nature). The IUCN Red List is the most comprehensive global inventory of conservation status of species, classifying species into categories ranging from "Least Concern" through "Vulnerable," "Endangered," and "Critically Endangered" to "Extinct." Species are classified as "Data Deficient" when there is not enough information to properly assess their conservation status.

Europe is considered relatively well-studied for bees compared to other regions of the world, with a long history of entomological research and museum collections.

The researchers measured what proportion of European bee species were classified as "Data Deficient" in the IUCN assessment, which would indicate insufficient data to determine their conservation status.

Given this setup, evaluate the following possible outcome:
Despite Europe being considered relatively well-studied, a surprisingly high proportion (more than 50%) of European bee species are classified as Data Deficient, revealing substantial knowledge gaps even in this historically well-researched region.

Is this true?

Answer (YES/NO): YES